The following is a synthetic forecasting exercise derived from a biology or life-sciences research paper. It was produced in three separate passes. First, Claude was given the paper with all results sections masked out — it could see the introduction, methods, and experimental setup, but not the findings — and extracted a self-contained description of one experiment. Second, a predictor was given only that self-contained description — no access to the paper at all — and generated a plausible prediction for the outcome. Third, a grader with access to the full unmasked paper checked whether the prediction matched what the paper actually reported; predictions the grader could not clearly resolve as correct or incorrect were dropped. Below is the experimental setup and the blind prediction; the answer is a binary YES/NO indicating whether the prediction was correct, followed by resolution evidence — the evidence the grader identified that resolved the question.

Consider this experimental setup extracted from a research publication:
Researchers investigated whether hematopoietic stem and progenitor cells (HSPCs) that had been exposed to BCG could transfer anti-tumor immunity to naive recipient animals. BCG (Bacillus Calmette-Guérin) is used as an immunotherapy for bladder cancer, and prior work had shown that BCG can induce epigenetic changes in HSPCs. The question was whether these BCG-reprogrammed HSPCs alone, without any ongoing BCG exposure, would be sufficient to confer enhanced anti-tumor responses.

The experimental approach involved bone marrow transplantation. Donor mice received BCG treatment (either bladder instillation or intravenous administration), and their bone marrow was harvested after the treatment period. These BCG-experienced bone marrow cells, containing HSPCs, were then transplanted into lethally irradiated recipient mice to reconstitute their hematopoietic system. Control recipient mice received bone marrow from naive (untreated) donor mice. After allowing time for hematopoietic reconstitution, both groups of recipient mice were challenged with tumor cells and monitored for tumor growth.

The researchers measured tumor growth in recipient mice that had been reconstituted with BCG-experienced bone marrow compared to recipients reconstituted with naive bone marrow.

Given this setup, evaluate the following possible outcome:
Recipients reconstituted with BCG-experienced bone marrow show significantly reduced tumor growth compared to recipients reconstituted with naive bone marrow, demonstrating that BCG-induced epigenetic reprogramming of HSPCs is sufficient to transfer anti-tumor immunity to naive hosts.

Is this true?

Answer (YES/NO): YES